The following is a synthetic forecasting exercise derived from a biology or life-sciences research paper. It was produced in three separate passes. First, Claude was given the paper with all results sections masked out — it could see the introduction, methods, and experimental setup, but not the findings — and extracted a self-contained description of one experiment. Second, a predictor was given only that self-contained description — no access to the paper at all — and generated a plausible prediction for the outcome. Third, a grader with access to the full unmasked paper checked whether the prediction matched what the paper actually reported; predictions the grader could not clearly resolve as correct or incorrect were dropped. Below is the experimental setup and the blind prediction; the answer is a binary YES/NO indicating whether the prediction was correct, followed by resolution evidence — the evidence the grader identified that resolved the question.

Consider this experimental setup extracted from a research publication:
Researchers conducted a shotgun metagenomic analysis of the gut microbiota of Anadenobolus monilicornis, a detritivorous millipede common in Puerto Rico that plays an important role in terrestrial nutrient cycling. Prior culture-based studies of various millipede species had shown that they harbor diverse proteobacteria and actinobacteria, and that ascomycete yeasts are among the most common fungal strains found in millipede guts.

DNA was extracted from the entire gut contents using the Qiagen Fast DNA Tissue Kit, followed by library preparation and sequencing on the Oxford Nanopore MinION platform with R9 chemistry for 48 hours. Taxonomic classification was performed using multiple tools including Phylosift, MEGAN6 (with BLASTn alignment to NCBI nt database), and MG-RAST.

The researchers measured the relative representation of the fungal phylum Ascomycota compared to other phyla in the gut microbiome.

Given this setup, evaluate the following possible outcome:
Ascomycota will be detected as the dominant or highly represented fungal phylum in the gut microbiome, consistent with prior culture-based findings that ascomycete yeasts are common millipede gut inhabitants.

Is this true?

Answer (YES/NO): NO